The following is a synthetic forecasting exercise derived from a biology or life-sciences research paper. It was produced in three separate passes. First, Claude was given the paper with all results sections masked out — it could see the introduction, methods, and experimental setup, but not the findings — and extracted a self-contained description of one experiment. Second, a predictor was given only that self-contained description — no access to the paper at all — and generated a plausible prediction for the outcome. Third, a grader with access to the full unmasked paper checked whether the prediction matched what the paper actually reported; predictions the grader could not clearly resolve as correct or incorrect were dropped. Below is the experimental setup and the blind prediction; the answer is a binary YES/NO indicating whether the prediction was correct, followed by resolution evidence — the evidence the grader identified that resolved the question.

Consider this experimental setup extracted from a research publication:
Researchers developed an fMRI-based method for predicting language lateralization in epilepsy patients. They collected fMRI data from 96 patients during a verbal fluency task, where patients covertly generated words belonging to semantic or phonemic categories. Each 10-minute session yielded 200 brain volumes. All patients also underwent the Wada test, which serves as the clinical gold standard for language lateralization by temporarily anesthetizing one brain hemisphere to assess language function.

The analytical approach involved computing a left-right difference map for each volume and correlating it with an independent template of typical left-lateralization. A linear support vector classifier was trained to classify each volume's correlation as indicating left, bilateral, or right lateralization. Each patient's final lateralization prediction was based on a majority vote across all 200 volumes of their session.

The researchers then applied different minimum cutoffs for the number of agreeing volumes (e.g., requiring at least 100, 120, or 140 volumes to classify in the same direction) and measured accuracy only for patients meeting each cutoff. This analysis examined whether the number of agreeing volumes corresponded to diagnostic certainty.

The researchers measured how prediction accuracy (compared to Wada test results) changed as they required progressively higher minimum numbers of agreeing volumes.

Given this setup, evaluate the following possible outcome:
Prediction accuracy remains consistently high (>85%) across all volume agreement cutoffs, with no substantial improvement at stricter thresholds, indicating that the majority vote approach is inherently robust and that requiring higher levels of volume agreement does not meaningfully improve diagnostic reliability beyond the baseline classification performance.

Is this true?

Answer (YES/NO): NO